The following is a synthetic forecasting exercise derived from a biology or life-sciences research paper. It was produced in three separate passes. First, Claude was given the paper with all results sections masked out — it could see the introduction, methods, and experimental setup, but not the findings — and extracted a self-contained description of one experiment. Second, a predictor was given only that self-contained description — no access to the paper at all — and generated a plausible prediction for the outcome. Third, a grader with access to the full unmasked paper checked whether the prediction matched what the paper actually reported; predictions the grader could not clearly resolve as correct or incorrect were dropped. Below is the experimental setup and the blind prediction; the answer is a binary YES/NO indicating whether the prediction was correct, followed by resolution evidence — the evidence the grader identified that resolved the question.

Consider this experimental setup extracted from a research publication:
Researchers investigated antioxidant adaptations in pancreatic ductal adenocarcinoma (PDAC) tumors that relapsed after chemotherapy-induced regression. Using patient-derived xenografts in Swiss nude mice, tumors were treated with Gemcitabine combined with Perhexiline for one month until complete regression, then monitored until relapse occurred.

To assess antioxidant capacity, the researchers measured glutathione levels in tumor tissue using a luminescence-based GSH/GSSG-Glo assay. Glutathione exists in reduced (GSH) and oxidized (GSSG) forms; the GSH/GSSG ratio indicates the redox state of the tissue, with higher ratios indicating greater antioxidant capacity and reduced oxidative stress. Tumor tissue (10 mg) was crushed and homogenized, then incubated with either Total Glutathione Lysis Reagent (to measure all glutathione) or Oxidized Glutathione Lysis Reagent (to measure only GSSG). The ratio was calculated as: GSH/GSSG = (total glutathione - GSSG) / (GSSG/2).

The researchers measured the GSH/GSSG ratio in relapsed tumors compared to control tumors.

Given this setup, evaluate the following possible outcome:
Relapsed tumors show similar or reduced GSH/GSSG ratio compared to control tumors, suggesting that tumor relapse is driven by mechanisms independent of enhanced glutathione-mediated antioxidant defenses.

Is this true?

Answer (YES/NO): NO